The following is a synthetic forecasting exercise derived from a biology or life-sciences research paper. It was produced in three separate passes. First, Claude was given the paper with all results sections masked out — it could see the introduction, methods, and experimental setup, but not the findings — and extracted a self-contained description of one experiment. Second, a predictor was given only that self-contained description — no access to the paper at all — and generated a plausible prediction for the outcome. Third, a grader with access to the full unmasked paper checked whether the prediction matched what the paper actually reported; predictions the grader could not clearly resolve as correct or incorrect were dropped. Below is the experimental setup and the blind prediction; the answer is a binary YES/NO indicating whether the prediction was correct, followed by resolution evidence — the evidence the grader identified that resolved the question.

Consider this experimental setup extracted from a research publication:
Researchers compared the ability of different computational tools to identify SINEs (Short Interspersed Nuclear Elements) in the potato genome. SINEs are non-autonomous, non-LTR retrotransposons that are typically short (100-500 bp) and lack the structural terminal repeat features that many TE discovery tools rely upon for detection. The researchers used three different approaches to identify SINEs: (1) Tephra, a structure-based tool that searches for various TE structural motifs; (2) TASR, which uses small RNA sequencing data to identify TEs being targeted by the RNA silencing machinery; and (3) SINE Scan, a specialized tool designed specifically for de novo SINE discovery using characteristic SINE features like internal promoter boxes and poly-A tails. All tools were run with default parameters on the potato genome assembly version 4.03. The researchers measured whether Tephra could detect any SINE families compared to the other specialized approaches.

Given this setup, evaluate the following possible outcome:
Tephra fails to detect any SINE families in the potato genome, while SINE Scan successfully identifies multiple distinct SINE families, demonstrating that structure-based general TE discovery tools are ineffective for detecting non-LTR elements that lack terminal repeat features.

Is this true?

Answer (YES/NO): YES